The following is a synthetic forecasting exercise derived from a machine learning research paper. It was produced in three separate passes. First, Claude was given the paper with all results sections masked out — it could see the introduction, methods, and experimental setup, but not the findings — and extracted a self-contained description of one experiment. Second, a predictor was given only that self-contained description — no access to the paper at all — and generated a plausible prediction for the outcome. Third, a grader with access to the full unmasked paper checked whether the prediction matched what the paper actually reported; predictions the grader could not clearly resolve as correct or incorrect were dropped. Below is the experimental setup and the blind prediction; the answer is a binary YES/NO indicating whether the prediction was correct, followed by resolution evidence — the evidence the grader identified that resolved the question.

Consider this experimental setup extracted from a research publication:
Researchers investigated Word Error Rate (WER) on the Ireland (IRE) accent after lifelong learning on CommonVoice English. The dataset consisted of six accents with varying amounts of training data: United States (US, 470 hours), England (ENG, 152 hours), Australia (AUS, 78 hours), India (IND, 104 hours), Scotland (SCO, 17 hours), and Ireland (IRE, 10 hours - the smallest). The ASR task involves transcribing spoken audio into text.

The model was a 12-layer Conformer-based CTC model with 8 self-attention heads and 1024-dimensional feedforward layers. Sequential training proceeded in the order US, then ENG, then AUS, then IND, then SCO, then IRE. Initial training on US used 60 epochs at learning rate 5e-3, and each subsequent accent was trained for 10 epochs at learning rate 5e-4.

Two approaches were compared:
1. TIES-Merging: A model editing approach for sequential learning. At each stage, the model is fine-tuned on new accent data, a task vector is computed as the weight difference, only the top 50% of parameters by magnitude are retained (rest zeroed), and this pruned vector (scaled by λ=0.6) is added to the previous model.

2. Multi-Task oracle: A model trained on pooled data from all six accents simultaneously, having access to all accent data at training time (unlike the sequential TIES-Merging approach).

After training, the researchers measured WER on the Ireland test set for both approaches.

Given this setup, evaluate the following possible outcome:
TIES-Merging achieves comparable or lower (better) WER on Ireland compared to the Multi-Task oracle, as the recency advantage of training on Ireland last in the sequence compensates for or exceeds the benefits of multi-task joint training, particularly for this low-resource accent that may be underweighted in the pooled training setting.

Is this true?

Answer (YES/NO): YES